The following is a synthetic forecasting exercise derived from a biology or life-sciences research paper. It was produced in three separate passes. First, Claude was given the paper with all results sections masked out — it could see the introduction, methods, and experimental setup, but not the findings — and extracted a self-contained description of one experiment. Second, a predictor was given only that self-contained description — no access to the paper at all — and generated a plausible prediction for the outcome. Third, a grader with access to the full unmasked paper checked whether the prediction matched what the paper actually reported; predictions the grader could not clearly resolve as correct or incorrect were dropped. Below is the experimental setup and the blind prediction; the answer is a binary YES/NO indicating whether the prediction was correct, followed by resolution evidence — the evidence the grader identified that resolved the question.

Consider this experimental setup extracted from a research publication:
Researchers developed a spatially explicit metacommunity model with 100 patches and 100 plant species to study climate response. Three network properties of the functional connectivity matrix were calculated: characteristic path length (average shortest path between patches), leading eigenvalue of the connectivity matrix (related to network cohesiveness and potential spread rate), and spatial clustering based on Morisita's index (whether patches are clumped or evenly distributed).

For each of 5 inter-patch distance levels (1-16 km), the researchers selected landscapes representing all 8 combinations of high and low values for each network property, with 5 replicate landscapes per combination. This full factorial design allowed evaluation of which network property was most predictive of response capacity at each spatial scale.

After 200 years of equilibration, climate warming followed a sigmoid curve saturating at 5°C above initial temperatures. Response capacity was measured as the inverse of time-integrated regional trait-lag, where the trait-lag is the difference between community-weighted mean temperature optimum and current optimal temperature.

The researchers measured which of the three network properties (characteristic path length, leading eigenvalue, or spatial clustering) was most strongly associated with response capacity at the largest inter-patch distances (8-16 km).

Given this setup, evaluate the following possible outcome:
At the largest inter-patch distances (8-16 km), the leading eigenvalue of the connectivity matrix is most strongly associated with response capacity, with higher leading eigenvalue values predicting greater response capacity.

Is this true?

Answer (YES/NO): NO